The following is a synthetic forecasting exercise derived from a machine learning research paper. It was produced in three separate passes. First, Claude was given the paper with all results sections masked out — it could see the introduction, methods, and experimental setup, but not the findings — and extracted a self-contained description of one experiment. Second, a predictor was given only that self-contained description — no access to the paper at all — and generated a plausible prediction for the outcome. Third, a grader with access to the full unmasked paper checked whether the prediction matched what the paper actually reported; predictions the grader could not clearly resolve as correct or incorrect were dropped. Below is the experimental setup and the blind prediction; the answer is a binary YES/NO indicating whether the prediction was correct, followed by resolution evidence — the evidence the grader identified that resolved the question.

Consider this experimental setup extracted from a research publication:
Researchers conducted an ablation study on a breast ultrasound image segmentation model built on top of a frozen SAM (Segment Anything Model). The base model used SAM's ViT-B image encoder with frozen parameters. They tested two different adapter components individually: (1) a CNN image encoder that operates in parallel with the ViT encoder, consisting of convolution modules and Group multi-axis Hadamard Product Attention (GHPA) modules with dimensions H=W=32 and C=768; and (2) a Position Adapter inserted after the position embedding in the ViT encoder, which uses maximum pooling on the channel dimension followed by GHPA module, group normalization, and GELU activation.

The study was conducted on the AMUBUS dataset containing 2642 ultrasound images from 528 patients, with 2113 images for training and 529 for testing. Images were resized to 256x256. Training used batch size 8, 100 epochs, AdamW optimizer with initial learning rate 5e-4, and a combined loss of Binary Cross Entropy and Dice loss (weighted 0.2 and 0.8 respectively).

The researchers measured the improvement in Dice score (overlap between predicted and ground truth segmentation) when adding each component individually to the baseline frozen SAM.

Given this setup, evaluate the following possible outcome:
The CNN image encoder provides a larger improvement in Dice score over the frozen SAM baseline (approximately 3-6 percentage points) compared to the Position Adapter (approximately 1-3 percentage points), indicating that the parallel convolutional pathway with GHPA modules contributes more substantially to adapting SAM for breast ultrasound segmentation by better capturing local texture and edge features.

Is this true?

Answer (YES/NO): NO